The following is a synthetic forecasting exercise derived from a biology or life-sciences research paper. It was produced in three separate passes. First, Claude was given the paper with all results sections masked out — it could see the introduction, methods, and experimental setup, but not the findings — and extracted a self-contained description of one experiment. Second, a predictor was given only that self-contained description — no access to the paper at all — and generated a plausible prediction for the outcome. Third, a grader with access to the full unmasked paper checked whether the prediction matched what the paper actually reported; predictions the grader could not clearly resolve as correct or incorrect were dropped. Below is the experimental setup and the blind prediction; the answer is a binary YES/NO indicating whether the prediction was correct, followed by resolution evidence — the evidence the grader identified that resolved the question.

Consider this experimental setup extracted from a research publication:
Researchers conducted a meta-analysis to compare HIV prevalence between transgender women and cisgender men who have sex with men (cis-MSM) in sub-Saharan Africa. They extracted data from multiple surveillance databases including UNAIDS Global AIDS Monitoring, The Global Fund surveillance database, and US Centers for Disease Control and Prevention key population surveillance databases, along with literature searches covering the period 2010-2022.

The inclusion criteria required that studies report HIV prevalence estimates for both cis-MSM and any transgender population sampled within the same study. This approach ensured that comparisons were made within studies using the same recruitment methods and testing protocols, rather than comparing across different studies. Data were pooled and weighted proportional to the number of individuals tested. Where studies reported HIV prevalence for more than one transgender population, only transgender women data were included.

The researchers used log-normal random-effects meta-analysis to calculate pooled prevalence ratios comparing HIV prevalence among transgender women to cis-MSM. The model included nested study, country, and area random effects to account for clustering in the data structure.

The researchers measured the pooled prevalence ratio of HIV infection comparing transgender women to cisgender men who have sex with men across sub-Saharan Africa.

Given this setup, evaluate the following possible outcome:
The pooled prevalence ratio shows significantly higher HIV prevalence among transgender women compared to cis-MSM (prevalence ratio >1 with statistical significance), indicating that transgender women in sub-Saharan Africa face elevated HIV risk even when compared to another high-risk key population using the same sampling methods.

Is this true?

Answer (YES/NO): YES